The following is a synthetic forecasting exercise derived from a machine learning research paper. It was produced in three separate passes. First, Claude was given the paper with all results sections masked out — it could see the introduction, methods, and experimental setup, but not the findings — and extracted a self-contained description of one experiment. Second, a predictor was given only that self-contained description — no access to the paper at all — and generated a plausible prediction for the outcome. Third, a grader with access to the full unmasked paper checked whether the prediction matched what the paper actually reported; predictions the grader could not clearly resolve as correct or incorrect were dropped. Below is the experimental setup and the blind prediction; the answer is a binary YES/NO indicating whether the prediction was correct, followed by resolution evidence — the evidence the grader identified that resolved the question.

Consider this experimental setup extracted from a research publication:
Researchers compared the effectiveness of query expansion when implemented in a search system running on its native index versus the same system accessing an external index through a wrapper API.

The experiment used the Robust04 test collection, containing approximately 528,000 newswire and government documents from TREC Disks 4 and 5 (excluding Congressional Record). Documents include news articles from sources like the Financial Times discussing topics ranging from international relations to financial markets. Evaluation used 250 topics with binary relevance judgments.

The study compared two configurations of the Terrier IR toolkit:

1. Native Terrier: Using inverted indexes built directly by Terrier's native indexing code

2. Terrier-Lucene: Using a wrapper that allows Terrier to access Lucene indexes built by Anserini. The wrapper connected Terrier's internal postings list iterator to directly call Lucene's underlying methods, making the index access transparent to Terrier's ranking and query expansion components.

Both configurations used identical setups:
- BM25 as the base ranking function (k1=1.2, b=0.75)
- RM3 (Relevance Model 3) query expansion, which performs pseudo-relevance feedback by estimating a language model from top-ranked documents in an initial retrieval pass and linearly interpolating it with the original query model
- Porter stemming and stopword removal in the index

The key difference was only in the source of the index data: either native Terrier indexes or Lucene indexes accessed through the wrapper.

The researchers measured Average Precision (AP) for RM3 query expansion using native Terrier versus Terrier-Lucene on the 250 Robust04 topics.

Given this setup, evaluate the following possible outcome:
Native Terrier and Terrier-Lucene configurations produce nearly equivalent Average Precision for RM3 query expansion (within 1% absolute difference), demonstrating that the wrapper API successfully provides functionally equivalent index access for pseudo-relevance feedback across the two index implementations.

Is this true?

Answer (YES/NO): YES